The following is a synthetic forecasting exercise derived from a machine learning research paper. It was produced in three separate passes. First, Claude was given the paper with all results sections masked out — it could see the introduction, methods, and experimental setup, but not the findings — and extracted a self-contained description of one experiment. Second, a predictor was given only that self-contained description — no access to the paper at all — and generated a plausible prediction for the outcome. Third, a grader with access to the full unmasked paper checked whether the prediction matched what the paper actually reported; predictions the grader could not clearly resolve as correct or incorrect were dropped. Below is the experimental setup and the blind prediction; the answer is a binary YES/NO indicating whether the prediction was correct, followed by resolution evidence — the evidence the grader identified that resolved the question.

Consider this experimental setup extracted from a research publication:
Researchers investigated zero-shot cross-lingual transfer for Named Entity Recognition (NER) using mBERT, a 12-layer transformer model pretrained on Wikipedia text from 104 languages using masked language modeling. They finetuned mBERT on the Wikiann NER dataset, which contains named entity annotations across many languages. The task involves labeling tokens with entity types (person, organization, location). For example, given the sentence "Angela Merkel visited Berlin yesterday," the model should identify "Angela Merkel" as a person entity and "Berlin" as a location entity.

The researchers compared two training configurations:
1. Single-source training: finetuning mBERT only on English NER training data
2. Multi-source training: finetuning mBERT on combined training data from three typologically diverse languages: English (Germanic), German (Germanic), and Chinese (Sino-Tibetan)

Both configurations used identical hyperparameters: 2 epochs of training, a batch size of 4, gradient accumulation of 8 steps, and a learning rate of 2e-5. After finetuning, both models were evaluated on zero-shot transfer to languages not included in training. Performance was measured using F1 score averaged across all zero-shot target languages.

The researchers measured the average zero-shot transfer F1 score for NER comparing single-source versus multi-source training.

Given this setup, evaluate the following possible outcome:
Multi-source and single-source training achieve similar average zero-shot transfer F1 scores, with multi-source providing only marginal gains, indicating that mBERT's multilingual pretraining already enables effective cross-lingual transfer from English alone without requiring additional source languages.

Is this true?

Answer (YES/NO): NO